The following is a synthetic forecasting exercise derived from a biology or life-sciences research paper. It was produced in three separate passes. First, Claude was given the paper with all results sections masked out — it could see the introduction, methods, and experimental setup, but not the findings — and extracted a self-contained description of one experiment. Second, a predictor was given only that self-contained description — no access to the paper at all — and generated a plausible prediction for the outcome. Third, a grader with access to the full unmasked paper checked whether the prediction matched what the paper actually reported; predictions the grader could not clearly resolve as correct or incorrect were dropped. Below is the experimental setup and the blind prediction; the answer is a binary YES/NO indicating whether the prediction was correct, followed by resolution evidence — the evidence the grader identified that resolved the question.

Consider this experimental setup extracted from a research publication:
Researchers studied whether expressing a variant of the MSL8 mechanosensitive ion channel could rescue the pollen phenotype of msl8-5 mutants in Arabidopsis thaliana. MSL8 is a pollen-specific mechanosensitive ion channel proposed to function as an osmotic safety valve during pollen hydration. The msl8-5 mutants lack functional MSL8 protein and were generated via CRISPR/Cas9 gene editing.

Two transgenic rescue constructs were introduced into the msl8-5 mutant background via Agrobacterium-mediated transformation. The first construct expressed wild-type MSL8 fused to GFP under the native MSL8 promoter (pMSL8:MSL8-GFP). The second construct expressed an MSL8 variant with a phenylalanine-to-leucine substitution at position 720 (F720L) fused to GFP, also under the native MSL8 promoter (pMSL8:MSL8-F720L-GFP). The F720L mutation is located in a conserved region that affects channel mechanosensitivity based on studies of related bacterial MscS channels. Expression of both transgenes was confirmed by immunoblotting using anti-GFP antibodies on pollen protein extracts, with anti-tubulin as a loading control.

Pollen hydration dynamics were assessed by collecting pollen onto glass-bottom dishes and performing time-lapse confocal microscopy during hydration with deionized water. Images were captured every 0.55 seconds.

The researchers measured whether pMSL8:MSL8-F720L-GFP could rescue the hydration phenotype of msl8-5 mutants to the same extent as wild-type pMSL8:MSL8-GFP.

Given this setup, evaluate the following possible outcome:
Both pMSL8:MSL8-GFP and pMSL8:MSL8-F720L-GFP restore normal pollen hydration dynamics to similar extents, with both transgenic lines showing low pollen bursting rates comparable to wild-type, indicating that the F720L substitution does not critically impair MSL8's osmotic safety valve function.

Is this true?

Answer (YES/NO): NO